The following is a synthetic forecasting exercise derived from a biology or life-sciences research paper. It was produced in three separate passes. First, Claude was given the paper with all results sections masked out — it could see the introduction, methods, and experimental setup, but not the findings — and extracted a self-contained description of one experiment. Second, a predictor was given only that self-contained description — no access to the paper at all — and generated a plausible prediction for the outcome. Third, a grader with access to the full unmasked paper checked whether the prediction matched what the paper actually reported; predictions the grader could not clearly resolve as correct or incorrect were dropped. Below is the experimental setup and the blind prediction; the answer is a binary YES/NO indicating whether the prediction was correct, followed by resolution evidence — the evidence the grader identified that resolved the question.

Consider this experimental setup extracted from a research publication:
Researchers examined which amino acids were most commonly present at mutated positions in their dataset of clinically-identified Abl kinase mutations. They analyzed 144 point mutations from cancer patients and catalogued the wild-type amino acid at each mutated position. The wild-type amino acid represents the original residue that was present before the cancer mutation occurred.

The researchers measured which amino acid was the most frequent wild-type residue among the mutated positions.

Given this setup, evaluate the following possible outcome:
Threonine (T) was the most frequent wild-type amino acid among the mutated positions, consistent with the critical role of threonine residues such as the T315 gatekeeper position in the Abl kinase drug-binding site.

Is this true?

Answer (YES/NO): NO